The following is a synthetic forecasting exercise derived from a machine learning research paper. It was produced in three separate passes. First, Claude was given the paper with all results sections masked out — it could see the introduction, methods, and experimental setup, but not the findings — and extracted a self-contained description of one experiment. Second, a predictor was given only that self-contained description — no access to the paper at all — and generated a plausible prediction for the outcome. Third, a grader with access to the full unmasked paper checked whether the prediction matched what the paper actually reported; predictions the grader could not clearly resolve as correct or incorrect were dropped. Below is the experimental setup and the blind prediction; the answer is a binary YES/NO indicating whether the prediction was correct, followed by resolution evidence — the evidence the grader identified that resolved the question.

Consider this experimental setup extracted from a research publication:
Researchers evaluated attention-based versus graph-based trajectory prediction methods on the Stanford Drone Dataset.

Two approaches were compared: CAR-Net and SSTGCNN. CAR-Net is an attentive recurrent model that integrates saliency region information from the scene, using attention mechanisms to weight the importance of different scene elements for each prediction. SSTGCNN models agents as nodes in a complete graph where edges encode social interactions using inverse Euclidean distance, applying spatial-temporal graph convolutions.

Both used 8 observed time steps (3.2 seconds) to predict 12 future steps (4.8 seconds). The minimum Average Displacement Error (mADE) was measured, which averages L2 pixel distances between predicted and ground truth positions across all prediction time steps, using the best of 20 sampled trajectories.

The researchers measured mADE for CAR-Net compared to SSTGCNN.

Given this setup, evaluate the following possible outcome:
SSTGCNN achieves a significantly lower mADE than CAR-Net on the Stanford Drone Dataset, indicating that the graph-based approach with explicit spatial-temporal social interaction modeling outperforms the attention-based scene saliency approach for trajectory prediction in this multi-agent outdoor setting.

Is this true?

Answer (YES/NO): NO